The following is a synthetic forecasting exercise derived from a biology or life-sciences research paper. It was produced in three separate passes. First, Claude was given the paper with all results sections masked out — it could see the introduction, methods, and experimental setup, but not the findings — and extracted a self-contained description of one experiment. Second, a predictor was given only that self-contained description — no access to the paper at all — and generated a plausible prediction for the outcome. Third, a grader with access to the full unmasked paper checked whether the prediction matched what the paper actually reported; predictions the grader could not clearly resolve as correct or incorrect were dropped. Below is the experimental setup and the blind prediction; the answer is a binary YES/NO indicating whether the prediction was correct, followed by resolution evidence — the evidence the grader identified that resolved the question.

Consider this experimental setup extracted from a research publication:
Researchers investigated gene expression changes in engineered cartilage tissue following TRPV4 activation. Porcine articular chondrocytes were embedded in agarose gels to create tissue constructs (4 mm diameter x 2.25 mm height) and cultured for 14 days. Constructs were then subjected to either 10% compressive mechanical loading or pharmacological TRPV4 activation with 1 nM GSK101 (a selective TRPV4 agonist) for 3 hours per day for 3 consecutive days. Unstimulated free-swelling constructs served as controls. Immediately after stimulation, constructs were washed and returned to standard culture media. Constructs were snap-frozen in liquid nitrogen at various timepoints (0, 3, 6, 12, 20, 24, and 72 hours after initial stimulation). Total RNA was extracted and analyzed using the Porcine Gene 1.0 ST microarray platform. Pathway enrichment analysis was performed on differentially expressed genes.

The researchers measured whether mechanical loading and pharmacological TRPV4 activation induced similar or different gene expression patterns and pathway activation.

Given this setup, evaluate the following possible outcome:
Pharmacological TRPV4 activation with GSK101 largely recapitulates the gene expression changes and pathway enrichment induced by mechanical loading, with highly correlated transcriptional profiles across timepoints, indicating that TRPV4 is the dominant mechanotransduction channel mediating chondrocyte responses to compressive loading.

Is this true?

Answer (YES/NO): NO